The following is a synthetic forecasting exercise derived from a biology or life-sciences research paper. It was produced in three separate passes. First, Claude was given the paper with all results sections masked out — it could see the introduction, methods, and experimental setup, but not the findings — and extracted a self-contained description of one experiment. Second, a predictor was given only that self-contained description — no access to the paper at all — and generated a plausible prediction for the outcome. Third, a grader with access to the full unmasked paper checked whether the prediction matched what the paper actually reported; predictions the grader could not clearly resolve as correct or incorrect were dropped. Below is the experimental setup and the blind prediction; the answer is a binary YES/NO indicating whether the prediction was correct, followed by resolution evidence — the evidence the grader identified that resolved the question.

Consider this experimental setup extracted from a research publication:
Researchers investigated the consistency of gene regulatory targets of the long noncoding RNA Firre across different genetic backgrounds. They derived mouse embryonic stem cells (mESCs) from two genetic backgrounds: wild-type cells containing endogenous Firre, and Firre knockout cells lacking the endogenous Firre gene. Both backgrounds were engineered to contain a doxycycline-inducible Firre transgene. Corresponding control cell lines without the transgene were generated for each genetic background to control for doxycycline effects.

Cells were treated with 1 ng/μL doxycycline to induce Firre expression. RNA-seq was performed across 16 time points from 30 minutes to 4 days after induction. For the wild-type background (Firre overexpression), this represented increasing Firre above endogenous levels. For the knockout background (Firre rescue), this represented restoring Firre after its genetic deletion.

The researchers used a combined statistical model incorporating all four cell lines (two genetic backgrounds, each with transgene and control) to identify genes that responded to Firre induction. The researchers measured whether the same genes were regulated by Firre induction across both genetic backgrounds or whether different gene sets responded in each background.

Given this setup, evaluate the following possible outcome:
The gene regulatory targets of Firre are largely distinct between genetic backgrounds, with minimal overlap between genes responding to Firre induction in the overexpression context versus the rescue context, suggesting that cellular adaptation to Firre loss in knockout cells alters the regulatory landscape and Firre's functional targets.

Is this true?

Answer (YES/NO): NO